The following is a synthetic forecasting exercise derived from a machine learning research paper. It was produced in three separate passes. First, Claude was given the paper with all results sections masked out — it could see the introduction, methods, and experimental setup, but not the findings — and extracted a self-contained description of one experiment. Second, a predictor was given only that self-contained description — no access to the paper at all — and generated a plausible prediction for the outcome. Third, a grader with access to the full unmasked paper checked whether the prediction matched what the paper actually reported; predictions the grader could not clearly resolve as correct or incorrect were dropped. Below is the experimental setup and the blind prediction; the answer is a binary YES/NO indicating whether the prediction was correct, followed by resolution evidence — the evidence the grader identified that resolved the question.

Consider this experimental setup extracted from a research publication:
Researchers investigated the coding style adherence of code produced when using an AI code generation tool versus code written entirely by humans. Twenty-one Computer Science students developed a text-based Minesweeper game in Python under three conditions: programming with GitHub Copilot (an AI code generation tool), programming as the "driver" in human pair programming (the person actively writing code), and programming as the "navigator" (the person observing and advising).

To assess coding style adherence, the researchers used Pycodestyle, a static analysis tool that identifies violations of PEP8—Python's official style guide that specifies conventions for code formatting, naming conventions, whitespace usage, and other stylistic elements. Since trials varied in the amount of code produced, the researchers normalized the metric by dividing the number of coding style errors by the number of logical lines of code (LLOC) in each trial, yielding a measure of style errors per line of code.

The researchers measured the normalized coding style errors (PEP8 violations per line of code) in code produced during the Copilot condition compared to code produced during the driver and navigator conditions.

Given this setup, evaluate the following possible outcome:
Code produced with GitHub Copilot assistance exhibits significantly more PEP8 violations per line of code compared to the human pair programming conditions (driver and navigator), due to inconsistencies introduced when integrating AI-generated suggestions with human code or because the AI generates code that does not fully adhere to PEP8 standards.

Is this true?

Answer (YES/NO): NO